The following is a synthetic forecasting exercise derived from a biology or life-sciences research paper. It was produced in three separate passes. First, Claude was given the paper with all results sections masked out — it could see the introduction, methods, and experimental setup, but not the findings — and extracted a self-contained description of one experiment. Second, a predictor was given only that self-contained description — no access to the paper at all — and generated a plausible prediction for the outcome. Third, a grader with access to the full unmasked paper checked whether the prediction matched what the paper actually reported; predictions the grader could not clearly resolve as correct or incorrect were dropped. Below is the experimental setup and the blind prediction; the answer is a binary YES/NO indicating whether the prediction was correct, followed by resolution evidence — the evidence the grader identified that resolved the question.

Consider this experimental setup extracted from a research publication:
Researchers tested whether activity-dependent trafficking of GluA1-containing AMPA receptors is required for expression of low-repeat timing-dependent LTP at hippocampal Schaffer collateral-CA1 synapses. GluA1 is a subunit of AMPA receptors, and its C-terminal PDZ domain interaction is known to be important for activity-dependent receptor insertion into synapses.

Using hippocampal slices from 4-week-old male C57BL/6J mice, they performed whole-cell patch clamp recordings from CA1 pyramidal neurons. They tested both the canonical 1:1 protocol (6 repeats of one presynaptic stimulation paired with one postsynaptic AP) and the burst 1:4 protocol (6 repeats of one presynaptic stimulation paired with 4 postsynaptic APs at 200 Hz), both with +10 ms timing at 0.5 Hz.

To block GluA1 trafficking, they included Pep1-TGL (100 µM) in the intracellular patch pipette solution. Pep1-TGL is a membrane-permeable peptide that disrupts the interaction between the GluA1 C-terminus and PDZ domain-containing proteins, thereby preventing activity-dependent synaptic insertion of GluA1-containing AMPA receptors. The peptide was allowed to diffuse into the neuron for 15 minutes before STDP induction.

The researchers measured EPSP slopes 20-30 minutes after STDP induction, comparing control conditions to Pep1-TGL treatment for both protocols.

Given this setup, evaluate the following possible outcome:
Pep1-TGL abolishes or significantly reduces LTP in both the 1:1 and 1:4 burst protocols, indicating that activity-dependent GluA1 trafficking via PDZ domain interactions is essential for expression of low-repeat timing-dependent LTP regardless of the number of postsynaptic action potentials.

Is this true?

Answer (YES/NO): NO